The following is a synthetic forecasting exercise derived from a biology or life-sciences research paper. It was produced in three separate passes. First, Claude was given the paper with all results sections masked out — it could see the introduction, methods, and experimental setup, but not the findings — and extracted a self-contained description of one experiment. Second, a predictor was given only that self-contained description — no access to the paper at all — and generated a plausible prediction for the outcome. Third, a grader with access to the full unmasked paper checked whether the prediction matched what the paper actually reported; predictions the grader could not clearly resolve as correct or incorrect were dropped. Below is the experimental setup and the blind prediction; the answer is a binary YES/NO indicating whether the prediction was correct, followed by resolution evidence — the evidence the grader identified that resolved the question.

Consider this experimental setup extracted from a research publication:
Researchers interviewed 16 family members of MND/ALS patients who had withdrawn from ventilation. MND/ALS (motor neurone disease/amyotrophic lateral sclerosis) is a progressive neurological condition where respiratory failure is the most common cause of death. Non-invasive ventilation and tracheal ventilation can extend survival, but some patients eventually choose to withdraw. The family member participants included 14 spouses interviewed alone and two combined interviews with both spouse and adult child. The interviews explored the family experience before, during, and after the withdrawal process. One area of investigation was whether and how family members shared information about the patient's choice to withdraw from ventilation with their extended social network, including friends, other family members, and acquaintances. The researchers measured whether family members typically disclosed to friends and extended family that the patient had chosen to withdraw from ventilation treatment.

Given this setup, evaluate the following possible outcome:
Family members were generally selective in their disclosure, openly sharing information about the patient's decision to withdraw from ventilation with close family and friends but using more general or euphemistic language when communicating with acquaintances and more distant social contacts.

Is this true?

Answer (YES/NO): NO